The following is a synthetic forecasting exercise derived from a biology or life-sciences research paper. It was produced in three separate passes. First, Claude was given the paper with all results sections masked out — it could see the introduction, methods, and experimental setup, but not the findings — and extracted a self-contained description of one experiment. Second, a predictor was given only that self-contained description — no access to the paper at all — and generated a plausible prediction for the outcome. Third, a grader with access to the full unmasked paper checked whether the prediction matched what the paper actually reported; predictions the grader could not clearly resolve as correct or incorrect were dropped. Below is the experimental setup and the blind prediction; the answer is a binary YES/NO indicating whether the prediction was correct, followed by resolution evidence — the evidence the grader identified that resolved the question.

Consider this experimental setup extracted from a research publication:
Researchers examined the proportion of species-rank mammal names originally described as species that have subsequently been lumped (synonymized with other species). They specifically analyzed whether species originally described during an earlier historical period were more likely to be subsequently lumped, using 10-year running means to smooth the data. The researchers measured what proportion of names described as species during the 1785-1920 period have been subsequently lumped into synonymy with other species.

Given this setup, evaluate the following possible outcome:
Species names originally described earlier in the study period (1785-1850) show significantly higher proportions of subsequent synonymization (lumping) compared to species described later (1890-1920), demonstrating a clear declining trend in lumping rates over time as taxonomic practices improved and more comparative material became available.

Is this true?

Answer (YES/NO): NO